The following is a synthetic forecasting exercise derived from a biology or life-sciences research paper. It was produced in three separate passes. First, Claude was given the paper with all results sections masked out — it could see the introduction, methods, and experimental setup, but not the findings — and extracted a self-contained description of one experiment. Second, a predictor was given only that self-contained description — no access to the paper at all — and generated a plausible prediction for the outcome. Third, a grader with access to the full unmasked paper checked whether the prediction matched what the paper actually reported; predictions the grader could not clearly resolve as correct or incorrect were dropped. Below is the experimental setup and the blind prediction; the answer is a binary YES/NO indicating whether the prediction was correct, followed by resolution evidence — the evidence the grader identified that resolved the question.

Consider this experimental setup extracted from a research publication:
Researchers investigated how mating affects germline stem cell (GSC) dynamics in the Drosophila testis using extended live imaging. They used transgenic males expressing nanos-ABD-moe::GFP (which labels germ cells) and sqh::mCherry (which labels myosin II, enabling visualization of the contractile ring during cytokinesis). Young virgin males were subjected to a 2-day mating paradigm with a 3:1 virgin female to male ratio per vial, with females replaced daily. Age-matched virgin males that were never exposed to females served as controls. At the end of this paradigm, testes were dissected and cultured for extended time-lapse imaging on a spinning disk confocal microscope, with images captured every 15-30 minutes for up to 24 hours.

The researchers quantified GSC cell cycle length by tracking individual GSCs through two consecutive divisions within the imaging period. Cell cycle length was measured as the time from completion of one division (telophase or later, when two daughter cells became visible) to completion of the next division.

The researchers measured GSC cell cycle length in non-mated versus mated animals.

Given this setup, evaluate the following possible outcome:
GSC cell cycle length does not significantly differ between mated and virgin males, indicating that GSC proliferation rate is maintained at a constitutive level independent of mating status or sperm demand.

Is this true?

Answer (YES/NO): YES